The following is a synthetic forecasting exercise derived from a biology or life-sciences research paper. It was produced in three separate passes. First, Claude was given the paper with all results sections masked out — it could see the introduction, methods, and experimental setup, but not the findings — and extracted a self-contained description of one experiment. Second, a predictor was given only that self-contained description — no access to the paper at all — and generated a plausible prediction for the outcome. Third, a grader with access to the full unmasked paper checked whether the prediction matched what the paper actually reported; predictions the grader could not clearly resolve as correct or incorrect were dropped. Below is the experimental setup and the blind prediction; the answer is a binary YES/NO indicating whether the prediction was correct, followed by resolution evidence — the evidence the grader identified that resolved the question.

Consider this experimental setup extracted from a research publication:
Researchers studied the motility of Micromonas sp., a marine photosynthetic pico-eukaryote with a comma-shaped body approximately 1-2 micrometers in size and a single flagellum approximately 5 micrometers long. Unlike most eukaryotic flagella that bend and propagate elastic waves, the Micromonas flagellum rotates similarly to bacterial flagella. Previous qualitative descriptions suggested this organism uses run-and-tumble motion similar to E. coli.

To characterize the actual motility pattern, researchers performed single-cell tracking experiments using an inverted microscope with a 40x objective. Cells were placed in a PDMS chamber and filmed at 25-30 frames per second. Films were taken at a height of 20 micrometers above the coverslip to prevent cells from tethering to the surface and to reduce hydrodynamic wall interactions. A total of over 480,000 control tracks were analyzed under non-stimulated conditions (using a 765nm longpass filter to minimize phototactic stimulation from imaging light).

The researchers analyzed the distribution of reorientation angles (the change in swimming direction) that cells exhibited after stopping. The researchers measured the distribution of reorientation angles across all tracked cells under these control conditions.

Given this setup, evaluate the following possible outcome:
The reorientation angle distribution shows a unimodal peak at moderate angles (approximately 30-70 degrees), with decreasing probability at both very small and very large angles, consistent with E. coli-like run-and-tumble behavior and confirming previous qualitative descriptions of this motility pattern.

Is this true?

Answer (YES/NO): NO